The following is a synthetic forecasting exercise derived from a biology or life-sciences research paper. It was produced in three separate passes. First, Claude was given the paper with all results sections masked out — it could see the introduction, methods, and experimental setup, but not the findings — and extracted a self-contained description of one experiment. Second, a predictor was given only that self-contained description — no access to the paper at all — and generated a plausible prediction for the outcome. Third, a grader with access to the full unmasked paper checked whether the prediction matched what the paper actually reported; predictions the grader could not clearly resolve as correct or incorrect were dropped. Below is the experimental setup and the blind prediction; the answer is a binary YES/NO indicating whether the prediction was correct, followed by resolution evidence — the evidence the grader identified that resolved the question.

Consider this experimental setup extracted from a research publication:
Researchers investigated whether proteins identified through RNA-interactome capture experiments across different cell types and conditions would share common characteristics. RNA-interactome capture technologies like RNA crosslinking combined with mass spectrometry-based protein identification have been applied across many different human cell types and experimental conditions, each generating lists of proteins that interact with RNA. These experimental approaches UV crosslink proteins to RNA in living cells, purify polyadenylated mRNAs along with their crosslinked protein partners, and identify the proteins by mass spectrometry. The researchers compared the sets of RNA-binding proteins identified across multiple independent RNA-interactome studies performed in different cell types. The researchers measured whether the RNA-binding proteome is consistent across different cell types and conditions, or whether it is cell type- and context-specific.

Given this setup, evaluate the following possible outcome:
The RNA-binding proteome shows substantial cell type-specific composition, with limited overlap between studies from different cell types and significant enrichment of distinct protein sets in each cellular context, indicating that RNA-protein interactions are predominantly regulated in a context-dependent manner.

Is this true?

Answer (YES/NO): YES